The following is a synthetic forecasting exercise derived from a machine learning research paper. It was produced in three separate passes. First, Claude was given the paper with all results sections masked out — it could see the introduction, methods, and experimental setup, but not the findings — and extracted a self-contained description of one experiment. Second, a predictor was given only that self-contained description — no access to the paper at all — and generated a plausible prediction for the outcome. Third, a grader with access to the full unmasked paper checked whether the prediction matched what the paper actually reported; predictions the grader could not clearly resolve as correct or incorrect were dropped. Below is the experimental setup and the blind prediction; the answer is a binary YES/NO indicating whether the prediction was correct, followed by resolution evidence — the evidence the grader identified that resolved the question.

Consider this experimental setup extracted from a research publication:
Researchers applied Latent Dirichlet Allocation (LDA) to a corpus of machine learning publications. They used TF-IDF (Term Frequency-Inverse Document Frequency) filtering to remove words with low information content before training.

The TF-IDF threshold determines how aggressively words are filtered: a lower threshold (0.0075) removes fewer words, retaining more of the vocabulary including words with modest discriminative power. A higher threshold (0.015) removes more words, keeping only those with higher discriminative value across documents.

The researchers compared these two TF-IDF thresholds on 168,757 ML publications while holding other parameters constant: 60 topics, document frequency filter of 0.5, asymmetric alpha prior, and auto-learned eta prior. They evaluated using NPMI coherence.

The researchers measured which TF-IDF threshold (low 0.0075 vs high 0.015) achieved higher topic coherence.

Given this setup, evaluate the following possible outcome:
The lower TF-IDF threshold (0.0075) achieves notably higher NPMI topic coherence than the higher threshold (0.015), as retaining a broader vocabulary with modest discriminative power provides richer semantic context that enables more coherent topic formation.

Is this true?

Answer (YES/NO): YES